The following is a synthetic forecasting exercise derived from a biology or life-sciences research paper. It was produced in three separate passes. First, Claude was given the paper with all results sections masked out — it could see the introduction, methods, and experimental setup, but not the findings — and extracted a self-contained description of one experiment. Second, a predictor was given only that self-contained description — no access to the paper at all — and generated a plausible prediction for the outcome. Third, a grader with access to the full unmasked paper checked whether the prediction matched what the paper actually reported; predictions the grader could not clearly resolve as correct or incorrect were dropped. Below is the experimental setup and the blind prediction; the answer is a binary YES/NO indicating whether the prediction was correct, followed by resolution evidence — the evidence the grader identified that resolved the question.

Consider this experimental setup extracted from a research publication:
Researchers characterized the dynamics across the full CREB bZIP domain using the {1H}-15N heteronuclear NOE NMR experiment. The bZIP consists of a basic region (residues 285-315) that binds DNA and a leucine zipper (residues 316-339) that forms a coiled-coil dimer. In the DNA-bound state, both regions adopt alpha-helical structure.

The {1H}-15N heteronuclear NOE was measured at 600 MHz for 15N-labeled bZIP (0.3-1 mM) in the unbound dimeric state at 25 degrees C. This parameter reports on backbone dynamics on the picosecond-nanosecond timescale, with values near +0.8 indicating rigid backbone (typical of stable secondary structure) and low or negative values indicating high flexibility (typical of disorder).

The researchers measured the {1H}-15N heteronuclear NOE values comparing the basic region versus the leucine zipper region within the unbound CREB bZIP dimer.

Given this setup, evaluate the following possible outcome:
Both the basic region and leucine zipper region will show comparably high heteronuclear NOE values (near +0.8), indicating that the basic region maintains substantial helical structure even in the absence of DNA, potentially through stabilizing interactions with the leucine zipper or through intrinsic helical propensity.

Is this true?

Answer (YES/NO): NO